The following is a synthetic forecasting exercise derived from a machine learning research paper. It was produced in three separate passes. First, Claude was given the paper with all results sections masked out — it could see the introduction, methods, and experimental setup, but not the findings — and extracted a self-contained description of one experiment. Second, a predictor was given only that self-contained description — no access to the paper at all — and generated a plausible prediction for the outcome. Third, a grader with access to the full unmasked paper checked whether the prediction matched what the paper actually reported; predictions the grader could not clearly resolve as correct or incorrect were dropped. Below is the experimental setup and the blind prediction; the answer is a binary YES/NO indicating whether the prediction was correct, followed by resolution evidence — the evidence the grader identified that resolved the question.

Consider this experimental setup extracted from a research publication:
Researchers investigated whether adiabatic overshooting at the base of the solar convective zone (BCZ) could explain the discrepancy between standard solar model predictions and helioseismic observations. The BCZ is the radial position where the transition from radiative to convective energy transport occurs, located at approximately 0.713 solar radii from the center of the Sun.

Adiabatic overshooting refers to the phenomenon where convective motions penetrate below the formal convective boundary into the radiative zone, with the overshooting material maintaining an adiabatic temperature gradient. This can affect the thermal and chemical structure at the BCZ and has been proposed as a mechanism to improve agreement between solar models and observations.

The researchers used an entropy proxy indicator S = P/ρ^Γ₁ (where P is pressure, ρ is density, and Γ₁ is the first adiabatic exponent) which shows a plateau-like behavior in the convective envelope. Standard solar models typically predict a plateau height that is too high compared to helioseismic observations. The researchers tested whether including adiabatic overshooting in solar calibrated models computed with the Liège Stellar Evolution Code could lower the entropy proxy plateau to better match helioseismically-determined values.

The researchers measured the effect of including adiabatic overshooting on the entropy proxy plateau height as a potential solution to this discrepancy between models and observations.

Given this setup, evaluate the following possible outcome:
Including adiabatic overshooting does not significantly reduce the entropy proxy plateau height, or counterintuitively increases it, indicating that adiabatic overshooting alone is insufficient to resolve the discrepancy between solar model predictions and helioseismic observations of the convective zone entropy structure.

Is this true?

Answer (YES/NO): NO